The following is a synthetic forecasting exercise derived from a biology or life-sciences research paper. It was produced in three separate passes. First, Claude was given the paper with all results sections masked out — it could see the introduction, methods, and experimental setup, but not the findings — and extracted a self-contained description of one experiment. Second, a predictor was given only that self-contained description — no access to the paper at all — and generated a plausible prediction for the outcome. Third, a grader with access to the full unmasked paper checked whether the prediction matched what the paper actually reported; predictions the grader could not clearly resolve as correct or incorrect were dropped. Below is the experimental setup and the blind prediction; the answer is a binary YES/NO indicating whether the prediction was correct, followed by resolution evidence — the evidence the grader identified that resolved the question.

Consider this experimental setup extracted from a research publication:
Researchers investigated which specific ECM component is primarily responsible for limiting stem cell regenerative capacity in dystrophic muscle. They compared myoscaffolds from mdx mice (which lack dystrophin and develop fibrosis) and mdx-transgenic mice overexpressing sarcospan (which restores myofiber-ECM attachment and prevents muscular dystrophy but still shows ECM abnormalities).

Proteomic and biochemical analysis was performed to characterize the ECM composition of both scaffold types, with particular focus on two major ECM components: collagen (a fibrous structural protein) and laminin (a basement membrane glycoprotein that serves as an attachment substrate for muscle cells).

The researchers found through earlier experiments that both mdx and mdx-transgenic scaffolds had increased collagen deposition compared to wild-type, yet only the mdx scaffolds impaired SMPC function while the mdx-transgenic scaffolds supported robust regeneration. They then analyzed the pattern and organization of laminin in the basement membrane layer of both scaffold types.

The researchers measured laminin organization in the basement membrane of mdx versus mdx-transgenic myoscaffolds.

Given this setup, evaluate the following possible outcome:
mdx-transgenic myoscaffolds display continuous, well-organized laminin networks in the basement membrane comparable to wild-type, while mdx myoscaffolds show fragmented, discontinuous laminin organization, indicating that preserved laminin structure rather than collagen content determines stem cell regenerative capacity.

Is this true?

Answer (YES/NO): YES